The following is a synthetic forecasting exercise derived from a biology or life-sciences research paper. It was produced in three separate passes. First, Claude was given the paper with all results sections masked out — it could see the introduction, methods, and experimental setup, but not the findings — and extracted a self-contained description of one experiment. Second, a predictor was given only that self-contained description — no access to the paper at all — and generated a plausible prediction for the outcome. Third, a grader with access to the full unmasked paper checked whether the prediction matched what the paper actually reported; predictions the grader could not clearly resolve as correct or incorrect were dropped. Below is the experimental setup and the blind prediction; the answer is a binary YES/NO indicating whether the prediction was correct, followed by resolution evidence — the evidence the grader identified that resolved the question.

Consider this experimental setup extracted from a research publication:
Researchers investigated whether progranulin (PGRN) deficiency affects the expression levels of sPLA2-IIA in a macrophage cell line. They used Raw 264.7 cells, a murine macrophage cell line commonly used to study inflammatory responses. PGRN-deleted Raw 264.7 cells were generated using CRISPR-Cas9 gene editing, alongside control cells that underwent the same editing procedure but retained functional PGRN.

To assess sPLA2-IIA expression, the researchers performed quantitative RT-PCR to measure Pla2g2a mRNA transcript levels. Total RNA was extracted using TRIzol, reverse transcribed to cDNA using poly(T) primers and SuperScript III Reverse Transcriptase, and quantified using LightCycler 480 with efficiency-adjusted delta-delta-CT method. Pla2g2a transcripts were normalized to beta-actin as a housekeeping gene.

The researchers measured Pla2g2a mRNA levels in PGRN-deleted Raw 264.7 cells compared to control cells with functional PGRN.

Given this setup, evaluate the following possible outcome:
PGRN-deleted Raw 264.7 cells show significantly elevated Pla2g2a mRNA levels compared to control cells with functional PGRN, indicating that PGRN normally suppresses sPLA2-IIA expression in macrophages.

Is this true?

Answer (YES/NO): NO